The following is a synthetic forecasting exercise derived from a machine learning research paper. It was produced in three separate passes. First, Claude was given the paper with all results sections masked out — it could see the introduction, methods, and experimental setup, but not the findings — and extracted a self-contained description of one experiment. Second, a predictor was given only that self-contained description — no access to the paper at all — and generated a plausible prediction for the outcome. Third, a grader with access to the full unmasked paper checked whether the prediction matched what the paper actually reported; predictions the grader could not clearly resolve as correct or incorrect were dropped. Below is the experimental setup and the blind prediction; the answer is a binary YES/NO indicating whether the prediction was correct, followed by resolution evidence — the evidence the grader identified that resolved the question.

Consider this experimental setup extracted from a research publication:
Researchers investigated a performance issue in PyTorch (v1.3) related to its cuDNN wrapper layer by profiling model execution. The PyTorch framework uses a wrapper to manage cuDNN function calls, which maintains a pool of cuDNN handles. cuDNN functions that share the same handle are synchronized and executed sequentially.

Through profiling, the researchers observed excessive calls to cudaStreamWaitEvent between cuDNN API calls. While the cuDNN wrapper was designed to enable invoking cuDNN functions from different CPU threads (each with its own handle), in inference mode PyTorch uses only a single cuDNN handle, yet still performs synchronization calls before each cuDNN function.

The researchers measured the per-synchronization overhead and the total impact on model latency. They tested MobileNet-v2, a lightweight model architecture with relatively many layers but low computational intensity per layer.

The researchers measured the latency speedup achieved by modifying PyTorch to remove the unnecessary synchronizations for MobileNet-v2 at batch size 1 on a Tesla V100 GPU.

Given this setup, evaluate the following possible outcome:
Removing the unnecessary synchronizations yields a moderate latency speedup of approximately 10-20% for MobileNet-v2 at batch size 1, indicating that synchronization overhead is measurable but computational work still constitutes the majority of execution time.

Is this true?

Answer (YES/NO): NO